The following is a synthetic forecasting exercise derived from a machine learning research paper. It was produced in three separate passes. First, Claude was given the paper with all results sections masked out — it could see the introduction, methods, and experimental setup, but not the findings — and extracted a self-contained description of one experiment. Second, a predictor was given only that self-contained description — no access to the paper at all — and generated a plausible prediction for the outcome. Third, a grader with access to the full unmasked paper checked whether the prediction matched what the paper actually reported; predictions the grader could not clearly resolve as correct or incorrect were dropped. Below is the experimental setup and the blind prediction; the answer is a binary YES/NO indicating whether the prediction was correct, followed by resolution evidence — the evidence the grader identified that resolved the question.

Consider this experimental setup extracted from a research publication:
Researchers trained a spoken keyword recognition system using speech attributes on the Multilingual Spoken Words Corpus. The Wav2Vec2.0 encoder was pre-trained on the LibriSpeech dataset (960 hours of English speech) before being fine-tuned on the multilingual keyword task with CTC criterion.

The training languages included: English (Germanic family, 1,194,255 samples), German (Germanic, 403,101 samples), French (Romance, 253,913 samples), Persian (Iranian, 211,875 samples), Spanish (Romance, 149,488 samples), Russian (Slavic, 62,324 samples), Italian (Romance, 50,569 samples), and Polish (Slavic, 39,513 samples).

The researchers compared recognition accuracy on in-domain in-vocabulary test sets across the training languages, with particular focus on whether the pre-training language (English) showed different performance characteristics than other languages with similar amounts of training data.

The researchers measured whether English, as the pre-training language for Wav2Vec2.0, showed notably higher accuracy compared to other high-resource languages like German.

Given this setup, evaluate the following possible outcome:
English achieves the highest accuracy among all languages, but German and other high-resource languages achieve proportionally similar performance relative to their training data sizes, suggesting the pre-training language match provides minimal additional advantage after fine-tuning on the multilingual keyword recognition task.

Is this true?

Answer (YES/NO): NO